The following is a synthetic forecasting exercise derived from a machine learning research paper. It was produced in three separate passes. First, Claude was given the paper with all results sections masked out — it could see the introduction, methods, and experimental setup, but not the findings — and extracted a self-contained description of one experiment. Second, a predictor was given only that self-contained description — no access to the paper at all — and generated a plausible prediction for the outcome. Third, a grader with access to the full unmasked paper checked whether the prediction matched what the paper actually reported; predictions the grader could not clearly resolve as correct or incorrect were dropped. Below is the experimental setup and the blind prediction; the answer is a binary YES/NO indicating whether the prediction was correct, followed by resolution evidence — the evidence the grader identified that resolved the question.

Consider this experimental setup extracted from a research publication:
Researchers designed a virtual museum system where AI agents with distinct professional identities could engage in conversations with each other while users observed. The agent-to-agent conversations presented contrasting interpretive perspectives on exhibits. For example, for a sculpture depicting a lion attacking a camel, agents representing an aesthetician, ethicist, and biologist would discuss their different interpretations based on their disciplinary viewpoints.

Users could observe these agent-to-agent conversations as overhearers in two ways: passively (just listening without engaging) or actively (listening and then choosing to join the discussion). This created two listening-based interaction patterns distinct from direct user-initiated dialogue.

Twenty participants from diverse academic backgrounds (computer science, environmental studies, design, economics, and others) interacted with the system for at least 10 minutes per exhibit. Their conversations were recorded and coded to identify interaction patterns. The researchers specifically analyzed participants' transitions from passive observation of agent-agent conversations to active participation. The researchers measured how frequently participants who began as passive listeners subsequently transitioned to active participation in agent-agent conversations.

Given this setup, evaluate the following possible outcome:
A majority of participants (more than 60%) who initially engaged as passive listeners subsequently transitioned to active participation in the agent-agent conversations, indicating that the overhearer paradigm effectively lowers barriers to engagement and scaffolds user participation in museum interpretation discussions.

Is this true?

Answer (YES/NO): YES